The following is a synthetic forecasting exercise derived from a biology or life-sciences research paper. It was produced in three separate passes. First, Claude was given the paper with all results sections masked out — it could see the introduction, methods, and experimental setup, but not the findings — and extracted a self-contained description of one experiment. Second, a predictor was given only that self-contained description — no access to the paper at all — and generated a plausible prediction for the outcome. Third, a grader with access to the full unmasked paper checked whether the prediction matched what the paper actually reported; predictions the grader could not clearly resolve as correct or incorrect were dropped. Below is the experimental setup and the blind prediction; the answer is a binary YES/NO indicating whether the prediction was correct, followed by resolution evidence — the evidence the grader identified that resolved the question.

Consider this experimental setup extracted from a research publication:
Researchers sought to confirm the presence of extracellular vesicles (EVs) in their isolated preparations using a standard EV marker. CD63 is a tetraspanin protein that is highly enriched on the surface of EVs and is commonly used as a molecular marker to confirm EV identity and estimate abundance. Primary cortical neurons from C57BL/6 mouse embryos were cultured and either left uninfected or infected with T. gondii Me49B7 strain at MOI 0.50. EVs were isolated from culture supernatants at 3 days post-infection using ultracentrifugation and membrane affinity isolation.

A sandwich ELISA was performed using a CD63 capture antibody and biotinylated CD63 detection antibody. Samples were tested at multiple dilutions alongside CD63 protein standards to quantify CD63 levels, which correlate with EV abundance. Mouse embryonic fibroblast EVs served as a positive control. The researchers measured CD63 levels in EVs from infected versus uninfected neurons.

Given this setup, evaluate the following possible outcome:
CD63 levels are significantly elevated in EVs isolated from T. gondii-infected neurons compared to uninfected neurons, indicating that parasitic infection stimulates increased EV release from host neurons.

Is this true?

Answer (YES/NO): NO